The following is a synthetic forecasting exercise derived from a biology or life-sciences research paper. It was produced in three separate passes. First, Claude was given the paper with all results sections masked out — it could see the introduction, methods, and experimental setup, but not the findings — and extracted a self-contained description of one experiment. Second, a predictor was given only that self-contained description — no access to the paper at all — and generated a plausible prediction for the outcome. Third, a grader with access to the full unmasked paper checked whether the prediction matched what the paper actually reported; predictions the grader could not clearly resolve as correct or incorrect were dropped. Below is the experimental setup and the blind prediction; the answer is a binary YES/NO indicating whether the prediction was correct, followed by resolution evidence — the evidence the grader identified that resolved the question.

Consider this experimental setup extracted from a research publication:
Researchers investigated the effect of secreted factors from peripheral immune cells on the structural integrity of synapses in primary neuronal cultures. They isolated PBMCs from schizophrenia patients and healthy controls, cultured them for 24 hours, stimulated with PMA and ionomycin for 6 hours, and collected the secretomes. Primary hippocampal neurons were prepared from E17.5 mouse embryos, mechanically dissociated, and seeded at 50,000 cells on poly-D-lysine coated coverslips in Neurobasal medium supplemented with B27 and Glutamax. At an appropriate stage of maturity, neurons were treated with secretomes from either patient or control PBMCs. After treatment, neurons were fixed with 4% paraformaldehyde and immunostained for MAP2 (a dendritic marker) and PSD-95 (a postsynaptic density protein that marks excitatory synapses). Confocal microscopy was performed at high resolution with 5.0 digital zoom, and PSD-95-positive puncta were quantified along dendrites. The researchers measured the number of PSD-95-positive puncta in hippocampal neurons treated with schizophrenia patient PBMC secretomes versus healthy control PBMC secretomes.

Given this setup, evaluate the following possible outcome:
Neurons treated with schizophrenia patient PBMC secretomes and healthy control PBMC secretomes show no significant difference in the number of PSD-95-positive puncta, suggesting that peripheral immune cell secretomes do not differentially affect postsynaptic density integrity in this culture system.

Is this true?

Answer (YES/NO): NO